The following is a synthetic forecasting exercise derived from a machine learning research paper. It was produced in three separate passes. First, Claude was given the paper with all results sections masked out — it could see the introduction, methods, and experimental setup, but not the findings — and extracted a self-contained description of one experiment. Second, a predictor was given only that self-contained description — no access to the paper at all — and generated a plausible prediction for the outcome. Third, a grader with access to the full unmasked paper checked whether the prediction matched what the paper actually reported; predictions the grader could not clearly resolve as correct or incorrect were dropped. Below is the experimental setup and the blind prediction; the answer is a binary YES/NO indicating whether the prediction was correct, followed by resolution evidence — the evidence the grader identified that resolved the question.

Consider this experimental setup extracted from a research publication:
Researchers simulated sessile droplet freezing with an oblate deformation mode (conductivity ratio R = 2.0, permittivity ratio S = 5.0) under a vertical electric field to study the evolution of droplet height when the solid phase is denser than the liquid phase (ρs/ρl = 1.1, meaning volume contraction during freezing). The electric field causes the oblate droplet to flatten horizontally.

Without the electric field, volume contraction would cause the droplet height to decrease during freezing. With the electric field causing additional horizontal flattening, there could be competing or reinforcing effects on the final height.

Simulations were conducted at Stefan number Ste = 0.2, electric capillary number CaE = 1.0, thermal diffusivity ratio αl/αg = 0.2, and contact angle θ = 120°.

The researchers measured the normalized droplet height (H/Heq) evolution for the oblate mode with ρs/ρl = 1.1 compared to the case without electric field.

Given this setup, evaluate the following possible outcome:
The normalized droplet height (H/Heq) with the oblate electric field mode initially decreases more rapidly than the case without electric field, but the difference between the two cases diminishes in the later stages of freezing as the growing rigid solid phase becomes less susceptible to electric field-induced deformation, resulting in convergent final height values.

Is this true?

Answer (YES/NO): NO